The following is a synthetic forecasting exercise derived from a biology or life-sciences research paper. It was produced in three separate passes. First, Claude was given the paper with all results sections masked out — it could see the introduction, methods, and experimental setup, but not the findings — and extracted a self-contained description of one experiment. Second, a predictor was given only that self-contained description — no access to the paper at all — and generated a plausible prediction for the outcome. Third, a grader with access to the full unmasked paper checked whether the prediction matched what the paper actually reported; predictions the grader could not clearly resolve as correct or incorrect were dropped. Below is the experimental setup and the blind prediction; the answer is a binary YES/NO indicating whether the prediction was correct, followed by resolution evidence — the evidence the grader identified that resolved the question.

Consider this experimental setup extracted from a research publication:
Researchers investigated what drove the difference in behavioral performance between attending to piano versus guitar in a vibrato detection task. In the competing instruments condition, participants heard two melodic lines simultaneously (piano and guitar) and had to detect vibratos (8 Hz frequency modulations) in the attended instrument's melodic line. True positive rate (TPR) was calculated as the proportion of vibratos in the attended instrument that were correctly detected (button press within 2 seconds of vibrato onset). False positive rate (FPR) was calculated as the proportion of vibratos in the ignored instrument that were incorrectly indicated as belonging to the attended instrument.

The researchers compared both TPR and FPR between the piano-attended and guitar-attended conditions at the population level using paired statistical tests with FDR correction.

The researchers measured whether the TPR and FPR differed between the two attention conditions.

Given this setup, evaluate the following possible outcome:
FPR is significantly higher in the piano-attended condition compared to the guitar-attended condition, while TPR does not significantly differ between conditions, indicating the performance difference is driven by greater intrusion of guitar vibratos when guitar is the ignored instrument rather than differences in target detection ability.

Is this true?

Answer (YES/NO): NO